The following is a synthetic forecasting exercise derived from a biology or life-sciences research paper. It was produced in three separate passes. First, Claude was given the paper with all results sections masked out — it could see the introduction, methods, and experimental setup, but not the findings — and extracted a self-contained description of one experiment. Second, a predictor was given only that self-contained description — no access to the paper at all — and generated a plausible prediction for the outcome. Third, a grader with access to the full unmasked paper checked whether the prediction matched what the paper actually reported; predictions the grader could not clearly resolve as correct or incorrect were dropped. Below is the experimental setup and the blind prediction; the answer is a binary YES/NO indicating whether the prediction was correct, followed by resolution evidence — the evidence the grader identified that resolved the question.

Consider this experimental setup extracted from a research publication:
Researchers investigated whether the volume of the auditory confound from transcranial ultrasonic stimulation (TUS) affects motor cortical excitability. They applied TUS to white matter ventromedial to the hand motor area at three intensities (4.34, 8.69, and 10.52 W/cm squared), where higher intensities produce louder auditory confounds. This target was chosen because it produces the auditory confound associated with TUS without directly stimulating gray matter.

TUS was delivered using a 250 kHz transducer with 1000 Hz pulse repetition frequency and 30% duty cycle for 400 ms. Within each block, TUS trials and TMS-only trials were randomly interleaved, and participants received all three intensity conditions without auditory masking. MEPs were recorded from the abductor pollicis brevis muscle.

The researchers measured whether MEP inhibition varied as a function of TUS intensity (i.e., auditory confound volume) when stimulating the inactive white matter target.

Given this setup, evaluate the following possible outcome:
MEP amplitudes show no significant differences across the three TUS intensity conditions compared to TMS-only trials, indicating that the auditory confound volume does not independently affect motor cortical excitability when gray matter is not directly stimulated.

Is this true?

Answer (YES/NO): NO